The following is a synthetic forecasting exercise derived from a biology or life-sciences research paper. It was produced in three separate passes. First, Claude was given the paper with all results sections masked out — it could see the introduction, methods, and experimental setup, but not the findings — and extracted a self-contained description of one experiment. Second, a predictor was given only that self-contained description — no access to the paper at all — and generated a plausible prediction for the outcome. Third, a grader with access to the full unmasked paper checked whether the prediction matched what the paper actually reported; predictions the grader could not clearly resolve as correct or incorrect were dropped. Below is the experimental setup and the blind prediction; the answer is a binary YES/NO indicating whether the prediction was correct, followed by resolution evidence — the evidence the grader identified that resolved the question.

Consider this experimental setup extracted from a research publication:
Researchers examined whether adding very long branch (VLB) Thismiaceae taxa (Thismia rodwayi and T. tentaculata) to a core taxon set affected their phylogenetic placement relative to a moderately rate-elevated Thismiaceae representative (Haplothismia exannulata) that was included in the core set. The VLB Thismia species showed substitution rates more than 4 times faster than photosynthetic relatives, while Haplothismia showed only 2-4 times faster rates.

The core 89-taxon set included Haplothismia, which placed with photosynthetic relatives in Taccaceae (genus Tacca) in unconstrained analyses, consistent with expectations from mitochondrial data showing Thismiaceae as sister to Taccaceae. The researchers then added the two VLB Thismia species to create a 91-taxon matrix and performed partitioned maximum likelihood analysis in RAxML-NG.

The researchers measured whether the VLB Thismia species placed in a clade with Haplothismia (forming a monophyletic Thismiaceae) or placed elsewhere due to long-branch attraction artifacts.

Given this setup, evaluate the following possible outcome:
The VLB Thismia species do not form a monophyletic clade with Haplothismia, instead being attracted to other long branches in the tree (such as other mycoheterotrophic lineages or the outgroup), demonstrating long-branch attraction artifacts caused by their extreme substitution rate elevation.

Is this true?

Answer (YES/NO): NO